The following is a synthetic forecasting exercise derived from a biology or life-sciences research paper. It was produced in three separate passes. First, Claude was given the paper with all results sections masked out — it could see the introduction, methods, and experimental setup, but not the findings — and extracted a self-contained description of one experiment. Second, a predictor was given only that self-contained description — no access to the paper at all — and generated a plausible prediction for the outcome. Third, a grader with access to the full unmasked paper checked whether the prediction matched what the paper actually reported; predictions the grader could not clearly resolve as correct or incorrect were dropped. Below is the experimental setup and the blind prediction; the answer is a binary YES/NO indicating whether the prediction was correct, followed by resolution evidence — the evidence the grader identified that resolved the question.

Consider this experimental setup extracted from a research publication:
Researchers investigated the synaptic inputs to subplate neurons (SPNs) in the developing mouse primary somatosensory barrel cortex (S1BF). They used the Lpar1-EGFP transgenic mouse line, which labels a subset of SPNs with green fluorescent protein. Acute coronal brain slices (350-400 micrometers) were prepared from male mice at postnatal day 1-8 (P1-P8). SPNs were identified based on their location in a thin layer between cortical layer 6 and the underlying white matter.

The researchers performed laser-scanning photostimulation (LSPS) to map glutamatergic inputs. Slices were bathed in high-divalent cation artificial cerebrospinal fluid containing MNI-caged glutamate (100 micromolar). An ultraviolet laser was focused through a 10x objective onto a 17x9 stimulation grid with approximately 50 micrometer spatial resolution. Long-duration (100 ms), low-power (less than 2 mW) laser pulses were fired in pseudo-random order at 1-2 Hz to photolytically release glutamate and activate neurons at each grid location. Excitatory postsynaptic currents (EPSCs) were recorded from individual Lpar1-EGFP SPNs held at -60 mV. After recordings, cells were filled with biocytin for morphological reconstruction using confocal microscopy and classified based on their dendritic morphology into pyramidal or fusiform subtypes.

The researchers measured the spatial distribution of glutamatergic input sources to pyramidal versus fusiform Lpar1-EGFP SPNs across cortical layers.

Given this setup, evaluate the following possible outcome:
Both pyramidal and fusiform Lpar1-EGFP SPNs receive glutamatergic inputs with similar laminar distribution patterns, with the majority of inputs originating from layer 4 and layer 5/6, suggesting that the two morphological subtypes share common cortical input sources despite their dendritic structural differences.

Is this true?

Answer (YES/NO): NO